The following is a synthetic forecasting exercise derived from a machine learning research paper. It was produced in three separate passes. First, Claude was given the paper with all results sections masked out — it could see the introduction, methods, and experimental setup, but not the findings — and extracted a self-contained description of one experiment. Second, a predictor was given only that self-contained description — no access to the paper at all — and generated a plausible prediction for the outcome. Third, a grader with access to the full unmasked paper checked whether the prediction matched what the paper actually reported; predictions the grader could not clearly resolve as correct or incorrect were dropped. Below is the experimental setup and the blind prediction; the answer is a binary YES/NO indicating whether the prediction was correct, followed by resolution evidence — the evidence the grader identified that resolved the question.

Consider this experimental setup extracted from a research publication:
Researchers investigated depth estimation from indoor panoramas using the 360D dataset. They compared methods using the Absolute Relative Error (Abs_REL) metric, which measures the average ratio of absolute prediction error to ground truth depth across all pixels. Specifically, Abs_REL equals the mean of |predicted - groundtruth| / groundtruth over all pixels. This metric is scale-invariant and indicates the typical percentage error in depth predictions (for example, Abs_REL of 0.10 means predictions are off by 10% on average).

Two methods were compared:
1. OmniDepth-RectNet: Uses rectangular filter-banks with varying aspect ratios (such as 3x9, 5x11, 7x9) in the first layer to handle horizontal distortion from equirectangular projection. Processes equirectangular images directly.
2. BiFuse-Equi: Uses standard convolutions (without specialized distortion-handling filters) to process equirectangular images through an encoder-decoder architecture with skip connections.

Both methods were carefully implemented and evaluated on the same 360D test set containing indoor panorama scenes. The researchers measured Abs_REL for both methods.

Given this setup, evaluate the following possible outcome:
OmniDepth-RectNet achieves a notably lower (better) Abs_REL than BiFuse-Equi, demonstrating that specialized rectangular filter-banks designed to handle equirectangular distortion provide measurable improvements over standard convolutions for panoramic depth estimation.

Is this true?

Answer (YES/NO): NO